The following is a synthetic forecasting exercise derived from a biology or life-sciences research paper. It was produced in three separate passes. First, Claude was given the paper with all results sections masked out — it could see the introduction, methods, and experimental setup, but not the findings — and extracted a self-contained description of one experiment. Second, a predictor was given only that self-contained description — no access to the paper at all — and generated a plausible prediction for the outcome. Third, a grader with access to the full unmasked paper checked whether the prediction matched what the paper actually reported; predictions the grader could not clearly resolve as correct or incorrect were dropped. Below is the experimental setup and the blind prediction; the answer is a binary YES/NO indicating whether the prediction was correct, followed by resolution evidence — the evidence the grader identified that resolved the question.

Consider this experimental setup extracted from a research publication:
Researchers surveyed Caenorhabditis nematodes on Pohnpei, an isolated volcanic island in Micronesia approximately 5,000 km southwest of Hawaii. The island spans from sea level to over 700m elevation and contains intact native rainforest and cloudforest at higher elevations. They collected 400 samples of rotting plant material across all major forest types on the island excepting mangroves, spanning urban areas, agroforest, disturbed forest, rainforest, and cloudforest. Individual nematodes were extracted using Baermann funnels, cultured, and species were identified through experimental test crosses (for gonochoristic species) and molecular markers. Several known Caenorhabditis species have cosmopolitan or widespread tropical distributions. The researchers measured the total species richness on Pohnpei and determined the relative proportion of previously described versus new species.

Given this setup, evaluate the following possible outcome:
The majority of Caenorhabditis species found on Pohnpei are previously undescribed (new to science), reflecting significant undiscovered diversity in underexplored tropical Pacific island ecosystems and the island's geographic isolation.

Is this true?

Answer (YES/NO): YES